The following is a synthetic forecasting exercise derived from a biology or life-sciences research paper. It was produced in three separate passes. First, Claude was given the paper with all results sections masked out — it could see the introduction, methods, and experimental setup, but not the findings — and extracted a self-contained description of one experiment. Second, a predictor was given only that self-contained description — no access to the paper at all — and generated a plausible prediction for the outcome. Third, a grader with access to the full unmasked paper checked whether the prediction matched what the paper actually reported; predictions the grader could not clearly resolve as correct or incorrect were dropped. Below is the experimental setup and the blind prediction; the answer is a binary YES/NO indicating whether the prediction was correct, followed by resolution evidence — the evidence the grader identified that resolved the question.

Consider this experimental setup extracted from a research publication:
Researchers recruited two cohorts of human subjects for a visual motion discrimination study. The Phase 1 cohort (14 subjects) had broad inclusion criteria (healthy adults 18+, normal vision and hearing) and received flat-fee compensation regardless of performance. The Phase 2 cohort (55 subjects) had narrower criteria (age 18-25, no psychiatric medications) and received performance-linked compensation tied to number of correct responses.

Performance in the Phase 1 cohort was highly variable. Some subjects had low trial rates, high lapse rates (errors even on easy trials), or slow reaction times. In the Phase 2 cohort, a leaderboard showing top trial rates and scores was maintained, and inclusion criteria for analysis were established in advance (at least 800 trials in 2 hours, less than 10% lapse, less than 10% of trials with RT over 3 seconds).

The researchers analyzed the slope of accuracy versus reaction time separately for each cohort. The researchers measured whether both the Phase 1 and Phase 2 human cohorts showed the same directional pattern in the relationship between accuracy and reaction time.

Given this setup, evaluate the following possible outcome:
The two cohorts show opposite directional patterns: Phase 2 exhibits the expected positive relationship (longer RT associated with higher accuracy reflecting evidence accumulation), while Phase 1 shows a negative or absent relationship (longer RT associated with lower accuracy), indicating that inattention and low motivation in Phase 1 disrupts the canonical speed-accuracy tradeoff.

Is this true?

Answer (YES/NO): NO